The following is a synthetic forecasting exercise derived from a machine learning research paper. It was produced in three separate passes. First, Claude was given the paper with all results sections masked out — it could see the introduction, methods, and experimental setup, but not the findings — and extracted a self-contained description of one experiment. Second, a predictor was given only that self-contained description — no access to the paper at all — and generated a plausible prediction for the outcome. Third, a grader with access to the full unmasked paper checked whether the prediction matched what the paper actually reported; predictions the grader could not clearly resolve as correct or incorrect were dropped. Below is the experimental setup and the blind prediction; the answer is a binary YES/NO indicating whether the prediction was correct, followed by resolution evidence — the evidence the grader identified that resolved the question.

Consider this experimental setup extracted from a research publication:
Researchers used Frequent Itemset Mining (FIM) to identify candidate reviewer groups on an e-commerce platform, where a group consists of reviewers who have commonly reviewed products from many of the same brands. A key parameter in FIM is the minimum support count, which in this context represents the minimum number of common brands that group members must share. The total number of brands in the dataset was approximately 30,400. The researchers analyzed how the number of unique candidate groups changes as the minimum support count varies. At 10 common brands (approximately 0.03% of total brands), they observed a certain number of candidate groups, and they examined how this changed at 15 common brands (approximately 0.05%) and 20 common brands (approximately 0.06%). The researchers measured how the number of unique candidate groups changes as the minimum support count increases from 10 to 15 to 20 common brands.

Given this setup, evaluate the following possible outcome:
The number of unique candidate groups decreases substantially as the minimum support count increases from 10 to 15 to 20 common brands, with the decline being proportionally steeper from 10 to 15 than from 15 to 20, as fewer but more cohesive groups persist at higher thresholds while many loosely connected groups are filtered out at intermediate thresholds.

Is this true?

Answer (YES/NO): YES